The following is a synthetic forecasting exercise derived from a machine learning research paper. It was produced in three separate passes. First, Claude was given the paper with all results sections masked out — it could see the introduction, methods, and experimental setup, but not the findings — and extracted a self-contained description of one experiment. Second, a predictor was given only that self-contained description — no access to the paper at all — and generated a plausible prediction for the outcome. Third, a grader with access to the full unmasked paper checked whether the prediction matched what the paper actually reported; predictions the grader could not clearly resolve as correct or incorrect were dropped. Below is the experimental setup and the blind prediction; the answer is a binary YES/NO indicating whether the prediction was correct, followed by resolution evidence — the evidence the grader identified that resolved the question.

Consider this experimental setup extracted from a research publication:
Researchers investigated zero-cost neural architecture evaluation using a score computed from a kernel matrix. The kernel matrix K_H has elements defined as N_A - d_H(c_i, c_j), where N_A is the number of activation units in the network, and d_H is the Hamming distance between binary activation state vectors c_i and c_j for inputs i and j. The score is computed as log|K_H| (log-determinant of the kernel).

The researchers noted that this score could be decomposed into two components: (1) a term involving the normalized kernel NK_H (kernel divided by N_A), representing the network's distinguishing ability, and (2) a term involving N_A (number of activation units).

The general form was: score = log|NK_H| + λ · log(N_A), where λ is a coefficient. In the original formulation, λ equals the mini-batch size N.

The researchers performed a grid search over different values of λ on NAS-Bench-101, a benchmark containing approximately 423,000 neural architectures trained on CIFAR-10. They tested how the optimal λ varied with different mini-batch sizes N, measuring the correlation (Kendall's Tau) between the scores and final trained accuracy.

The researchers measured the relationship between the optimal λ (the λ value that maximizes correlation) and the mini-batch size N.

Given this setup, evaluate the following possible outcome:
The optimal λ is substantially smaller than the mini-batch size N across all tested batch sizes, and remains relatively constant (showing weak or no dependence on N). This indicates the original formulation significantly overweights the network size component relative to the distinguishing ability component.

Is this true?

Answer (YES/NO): NO